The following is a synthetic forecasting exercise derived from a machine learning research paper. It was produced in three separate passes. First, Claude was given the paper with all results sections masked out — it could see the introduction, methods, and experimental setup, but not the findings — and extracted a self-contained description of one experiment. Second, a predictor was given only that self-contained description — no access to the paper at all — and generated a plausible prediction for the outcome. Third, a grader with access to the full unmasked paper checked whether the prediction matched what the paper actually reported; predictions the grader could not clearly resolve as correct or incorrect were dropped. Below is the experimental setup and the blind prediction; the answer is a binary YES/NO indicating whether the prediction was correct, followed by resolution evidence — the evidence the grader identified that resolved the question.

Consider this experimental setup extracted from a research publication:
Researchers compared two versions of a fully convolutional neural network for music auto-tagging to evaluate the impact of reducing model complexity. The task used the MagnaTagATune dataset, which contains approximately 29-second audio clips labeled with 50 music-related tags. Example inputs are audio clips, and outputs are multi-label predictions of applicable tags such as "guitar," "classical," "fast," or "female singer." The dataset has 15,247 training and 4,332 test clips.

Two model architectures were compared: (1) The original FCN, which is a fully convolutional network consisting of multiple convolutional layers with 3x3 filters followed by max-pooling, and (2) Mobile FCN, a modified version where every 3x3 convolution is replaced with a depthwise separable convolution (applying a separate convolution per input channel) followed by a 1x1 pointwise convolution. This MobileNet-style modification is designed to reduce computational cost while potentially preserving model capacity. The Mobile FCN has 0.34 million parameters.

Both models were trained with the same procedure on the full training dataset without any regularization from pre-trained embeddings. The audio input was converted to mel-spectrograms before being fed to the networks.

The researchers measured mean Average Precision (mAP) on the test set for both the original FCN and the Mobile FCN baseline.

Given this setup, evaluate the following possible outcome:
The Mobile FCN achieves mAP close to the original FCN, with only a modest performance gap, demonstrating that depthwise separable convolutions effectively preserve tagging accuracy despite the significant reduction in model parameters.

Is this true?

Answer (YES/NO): NO